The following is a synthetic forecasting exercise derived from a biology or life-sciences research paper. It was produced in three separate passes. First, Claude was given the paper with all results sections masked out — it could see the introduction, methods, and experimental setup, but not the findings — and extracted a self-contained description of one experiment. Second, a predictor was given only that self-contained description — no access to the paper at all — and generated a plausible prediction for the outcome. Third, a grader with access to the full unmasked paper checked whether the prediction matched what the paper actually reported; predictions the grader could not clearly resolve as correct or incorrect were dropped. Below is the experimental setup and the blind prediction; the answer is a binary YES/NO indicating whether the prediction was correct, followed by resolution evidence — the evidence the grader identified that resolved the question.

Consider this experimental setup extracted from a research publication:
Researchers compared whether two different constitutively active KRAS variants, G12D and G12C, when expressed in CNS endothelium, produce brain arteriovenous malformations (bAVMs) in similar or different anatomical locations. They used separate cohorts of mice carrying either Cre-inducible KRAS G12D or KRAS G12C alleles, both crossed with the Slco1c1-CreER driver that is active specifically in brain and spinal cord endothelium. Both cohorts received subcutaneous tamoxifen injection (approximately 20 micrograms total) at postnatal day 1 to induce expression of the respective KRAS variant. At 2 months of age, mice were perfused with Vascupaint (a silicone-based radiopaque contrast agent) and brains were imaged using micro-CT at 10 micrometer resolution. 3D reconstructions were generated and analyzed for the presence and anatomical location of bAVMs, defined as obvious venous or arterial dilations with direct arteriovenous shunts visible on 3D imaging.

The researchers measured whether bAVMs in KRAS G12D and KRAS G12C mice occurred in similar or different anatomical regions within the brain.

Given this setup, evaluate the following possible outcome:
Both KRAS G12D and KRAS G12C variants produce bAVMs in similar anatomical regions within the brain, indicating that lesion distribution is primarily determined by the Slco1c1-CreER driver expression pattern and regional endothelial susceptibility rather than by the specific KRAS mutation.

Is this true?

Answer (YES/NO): YES